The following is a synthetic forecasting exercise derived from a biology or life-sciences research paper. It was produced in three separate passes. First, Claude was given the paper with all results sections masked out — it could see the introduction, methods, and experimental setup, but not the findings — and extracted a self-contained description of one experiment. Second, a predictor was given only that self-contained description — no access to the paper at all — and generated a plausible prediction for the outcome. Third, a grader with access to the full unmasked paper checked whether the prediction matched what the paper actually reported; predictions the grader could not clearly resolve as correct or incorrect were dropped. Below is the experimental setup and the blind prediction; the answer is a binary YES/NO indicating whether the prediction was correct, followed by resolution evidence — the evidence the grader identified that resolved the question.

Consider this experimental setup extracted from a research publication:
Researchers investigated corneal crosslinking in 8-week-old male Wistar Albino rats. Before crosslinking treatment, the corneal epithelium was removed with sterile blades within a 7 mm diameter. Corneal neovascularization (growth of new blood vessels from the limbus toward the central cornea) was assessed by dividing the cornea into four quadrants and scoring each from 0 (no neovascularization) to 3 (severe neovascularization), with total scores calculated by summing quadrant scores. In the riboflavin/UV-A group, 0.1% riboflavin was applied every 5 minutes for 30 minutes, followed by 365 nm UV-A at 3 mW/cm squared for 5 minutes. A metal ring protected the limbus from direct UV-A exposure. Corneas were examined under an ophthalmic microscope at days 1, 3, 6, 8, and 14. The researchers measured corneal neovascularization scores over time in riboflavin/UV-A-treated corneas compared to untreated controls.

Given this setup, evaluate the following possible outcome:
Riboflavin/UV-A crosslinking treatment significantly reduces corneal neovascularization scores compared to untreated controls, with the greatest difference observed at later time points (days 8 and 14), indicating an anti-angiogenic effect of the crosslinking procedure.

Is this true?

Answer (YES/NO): NO